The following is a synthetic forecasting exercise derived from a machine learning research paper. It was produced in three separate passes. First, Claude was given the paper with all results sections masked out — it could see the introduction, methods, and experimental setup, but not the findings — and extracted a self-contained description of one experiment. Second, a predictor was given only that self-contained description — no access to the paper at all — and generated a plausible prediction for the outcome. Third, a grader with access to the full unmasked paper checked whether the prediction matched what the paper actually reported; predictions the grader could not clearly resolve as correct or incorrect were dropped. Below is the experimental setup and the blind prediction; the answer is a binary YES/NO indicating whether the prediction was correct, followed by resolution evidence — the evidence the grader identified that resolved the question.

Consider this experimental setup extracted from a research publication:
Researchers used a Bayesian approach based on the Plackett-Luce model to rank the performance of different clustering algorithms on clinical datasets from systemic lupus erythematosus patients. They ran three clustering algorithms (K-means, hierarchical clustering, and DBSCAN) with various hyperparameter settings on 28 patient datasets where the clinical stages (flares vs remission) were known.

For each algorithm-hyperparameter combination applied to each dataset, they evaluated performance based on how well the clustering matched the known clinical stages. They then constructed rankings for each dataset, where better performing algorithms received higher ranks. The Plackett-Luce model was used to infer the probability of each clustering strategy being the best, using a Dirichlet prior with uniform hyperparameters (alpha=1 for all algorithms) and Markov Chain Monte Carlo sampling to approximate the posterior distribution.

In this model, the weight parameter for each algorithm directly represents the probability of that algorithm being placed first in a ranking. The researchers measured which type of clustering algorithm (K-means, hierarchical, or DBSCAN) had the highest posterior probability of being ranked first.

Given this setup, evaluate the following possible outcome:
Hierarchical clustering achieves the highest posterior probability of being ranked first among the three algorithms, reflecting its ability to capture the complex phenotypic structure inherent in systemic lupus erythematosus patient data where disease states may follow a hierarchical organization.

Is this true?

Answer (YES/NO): YES